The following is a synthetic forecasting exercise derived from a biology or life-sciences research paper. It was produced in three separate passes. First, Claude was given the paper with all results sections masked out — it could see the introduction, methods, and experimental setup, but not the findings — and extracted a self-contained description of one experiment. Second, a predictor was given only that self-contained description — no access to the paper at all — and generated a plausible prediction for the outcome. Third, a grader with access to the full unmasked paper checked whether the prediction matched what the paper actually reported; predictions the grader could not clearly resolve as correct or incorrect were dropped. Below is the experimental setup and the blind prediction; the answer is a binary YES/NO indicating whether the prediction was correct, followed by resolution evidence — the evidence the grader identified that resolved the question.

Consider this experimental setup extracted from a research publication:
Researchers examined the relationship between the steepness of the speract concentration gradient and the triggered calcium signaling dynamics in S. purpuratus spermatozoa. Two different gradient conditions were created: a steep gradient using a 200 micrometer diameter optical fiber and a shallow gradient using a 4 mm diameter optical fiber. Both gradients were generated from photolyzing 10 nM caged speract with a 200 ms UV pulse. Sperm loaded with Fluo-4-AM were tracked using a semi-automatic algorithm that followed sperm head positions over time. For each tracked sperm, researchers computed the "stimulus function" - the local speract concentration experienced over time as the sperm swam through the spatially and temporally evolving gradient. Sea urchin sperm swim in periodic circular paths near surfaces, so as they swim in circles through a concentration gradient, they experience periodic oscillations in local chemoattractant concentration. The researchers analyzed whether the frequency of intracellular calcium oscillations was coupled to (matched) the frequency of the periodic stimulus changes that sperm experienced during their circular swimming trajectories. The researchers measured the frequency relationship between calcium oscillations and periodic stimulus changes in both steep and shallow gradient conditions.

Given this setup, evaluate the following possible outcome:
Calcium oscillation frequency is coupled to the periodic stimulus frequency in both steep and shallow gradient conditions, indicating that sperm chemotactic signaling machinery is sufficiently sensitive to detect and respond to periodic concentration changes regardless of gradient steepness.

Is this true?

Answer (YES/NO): NO